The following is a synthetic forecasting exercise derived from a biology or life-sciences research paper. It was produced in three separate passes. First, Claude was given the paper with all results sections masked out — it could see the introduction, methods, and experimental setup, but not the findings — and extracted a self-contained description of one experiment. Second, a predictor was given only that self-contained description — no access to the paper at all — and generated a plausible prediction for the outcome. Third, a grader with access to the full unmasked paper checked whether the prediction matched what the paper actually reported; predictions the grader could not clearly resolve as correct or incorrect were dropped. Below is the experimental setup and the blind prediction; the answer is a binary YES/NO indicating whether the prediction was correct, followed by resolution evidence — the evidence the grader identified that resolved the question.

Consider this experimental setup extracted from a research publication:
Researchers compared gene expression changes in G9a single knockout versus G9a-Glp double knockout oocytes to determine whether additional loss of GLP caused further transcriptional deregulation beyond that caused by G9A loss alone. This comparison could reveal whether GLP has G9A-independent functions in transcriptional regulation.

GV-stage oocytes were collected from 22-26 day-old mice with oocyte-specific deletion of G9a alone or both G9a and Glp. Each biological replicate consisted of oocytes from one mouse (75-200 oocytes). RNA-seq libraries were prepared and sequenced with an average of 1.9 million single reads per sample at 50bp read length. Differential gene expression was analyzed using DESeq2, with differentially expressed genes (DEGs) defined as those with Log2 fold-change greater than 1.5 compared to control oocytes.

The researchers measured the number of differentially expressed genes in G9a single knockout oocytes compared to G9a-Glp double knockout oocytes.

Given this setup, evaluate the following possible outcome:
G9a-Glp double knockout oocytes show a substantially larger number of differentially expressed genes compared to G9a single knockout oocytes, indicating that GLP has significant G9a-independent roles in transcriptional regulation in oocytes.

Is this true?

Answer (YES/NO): YES